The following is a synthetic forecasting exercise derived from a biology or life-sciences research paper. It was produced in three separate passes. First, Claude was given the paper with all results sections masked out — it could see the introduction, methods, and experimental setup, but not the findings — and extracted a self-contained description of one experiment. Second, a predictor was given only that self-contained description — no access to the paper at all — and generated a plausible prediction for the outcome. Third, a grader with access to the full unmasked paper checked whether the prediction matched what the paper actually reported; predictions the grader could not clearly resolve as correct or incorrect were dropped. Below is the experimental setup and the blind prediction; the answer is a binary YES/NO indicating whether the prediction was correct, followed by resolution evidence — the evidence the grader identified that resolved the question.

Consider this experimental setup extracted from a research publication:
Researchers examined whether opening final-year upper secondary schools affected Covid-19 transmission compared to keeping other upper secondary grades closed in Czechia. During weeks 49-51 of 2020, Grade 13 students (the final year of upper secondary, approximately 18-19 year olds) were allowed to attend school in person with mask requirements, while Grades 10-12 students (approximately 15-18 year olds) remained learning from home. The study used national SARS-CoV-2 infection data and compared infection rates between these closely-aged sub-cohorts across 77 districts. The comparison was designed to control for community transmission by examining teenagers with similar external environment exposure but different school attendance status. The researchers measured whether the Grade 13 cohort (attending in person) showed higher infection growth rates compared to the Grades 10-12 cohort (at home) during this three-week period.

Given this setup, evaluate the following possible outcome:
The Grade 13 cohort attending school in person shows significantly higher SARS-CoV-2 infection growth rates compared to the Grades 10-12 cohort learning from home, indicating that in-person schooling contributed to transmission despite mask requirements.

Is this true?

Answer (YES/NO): NO